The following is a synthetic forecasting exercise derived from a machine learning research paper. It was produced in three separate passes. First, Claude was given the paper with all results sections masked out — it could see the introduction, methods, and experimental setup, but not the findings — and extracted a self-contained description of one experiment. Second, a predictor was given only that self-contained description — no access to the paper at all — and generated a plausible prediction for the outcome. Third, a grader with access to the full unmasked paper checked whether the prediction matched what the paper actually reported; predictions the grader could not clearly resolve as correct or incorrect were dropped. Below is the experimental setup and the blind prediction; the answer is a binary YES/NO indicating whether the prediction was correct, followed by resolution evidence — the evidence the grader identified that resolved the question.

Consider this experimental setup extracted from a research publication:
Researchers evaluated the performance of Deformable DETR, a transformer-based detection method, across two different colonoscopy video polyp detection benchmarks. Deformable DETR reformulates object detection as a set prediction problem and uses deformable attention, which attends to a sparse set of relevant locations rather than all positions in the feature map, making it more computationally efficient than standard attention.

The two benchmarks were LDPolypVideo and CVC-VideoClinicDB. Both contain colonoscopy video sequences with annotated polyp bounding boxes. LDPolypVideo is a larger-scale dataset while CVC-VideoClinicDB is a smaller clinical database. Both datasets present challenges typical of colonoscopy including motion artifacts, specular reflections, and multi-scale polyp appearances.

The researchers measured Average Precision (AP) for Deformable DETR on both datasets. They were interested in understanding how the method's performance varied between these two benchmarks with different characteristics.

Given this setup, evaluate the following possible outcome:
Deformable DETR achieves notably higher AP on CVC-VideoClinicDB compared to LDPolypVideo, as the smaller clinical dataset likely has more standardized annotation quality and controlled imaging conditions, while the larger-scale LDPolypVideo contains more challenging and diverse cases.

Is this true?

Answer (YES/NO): NO